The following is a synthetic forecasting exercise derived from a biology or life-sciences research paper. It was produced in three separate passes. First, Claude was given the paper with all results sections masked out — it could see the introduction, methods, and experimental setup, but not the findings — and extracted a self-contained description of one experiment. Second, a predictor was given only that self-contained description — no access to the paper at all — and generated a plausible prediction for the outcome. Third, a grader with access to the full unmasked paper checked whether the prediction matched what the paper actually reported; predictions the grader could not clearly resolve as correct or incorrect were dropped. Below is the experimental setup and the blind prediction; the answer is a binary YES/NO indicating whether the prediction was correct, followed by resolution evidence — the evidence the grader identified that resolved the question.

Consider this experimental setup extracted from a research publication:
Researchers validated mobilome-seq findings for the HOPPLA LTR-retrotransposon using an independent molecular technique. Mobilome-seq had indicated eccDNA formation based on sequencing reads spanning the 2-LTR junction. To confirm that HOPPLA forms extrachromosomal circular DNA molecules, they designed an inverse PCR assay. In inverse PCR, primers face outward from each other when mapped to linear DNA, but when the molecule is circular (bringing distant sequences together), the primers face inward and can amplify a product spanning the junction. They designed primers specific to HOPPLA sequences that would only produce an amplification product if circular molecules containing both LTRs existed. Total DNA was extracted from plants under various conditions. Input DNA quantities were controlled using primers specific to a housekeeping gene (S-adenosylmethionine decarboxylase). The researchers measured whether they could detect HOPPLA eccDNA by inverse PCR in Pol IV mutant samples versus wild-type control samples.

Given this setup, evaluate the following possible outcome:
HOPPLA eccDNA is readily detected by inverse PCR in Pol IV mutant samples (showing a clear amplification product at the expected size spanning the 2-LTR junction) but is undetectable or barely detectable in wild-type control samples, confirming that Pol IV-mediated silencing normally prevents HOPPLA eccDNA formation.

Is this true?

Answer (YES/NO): YES